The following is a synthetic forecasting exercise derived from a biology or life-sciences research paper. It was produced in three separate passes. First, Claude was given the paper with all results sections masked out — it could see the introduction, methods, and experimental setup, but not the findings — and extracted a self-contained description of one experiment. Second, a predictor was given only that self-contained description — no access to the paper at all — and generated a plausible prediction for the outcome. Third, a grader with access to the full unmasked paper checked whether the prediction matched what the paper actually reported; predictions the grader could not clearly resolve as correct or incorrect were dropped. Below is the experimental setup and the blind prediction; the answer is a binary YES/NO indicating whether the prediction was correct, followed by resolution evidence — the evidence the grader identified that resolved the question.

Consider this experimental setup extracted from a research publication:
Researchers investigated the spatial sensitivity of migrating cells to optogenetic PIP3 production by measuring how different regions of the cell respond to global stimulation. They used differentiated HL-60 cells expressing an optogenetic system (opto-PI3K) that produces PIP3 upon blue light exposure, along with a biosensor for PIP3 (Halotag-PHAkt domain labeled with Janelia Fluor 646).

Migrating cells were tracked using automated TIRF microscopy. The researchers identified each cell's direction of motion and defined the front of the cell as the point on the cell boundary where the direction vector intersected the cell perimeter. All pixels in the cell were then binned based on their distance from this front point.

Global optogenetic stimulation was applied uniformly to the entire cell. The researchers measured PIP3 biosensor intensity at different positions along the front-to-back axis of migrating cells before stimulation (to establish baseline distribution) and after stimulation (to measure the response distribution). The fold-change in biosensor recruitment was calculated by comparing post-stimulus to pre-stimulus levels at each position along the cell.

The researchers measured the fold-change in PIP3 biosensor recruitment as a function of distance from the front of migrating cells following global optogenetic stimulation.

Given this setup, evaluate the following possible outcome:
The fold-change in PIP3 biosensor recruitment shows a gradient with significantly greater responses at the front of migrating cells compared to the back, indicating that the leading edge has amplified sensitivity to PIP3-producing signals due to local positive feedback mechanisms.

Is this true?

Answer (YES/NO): NO